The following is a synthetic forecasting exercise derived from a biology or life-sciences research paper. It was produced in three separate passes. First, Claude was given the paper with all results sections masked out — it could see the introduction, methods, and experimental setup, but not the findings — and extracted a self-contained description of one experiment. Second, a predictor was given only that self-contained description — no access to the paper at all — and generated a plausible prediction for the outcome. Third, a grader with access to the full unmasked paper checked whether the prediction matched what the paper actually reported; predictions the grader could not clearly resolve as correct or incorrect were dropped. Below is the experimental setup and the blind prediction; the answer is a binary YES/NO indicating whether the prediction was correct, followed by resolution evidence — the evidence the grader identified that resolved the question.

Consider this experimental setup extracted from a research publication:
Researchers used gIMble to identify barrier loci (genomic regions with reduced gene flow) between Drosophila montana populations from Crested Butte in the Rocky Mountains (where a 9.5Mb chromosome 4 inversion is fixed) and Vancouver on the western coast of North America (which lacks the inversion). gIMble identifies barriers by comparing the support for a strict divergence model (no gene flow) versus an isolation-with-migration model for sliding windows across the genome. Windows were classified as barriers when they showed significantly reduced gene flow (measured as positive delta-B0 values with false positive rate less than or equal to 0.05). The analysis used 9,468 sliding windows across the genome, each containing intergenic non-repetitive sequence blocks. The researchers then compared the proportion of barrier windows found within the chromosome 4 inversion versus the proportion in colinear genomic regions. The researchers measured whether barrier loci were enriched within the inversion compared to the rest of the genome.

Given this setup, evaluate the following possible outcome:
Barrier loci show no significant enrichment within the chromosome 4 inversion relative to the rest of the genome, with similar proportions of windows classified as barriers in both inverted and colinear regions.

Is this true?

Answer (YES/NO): NO